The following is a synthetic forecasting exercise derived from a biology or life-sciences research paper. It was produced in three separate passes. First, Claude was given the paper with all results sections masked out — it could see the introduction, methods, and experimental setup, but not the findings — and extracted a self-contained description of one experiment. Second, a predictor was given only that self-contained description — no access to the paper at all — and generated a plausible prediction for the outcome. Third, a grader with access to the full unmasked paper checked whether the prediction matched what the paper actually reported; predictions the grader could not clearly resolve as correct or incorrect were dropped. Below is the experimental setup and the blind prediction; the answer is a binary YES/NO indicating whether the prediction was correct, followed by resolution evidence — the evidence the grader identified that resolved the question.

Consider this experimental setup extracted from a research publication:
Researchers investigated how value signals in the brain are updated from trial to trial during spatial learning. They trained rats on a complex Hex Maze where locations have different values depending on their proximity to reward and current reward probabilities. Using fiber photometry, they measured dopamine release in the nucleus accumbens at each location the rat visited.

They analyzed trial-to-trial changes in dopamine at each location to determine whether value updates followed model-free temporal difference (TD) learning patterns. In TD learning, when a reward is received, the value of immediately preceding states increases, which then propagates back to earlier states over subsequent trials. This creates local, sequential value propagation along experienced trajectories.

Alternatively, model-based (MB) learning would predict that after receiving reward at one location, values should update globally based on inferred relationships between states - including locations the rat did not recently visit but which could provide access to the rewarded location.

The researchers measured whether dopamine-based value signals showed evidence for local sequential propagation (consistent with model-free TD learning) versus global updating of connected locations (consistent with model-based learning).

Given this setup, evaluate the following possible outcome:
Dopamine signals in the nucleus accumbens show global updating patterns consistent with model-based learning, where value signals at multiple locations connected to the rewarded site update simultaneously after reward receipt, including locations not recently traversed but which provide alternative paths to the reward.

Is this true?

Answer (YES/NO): YES